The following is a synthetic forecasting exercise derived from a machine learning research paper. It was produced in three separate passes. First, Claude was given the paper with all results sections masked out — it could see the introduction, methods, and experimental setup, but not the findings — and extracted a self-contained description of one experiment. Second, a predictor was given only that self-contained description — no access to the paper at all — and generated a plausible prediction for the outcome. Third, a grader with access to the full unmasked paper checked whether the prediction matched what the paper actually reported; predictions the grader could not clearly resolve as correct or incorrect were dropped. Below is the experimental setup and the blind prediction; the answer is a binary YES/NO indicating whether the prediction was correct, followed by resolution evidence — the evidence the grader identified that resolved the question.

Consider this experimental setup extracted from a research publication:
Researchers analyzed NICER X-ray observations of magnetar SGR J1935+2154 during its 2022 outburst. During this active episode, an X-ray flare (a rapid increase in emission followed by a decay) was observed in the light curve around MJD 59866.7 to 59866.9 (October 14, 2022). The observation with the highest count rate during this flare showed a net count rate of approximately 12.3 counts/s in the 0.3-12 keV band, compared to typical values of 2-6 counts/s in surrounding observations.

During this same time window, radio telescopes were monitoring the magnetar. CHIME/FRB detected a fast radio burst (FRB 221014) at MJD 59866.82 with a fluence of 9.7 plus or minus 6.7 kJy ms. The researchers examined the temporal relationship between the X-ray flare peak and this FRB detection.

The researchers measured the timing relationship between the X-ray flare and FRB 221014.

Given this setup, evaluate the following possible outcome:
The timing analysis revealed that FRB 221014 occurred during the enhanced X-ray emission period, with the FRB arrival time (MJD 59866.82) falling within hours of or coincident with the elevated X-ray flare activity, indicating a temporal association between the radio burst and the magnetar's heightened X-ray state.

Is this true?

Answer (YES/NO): YES